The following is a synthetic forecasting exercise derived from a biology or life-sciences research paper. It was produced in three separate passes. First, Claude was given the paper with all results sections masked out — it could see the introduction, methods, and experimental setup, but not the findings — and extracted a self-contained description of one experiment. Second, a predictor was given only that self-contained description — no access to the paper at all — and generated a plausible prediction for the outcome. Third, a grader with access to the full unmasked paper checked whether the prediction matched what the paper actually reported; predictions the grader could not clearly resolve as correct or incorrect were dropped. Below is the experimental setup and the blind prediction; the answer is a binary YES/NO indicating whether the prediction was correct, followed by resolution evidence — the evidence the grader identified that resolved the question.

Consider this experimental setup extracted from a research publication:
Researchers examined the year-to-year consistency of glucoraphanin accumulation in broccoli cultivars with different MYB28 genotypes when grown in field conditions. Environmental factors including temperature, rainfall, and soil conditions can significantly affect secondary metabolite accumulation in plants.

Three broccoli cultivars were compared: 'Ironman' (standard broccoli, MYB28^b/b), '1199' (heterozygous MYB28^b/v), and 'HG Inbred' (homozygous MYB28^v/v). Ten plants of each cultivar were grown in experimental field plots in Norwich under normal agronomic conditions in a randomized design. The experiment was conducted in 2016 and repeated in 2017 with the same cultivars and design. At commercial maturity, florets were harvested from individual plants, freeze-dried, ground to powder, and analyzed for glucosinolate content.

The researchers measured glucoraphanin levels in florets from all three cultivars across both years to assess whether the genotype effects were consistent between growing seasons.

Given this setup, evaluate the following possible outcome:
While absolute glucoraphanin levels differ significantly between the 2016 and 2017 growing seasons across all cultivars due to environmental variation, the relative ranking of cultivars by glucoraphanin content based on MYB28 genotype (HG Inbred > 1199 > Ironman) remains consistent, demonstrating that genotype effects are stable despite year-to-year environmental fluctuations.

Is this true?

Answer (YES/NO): YES